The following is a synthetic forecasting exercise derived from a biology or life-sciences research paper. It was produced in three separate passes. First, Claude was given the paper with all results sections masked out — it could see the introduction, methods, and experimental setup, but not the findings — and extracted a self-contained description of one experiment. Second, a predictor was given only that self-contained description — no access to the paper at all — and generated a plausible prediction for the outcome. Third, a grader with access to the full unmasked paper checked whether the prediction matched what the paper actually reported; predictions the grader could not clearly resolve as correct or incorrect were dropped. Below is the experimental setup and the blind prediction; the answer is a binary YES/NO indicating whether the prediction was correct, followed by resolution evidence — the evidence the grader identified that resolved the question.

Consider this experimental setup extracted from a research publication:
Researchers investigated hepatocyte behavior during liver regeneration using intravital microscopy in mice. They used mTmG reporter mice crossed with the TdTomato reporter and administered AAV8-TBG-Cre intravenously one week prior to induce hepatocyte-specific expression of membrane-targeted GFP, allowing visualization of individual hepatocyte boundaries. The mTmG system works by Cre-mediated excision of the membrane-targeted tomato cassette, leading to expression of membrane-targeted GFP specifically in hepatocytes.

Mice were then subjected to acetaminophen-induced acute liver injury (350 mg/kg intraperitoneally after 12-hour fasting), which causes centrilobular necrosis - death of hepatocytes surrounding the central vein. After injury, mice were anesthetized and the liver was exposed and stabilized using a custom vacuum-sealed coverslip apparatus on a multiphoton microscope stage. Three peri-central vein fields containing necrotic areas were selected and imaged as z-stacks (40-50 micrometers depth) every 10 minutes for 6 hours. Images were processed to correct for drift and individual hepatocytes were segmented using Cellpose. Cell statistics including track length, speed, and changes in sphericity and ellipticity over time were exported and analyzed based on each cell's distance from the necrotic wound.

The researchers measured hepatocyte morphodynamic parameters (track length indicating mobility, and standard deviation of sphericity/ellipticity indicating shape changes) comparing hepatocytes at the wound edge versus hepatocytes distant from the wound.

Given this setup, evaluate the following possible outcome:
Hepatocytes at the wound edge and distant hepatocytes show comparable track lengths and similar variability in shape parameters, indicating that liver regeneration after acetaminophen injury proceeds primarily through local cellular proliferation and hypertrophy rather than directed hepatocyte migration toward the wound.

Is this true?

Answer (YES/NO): NO